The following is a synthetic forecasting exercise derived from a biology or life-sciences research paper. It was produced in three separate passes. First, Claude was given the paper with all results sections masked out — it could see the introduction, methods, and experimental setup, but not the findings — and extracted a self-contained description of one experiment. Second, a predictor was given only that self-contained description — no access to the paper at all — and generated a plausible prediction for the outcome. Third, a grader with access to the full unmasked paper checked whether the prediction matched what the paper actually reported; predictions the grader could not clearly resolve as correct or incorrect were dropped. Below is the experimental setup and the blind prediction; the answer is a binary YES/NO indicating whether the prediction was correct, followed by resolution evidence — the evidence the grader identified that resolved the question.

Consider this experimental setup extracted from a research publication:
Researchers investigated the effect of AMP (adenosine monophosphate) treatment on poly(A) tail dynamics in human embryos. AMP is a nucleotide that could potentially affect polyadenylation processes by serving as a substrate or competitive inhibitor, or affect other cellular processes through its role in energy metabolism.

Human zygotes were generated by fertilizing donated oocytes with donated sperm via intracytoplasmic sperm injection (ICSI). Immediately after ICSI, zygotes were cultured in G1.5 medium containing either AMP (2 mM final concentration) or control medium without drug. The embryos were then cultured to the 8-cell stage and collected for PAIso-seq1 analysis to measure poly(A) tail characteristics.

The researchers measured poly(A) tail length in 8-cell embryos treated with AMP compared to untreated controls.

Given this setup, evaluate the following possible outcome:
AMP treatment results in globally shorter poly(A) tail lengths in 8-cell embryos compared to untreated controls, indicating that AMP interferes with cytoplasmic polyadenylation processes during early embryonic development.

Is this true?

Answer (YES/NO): NO